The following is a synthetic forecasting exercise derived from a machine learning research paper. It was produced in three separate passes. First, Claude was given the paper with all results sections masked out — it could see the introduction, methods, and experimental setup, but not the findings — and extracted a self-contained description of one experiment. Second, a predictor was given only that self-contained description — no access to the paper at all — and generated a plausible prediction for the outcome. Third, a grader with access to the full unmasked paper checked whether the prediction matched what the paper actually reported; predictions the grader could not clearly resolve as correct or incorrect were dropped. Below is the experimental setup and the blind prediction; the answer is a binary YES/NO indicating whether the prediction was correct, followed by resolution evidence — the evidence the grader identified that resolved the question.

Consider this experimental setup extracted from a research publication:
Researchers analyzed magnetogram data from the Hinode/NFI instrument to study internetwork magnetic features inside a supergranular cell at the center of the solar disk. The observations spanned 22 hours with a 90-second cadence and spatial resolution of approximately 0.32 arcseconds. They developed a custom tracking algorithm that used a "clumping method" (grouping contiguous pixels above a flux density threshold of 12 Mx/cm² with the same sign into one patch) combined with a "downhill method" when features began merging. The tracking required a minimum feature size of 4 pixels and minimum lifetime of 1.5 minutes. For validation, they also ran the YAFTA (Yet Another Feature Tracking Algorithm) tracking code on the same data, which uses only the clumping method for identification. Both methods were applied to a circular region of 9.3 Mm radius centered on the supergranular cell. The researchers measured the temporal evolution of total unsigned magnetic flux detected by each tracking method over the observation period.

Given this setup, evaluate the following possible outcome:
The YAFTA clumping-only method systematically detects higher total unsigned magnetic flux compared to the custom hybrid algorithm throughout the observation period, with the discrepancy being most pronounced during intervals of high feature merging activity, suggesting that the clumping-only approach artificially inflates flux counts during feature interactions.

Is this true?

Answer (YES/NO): NO